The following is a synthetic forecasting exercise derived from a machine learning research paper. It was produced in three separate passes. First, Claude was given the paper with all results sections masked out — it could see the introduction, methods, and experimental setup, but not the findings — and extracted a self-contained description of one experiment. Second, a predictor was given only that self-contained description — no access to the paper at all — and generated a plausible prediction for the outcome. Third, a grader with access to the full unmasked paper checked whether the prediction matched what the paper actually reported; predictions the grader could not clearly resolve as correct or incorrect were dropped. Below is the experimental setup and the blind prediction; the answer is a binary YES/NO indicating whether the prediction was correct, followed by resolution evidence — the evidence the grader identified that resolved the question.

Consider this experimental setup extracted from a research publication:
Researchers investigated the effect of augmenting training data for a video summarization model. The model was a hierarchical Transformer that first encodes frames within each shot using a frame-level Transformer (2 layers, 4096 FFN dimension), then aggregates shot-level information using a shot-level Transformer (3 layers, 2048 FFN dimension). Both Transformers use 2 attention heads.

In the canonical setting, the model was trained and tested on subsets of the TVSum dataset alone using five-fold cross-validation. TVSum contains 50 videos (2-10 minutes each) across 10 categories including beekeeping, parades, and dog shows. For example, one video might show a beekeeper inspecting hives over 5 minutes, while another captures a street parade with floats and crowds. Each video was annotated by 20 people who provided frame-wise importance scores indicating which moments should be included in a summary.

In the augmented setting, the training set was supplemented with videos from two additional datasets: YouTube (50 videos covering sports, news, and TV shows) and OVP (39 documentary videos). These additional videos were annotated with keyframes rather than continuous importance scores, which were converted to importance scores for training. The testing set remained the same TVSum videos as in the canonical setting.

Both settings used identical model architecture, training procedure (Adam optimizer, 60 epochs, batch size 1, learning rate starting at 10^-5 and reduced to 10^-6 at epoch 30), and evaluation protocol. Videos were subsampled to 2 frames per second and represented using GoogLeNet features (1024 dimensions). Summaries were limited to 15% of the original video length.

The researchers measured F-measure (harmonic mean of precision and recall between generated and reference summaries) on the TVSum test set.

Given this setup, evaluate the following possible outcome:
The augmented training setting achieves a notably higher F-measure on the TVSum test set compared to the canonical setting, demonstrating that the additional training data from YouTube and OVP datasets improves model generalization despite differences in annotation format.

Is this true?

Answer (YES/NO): NO